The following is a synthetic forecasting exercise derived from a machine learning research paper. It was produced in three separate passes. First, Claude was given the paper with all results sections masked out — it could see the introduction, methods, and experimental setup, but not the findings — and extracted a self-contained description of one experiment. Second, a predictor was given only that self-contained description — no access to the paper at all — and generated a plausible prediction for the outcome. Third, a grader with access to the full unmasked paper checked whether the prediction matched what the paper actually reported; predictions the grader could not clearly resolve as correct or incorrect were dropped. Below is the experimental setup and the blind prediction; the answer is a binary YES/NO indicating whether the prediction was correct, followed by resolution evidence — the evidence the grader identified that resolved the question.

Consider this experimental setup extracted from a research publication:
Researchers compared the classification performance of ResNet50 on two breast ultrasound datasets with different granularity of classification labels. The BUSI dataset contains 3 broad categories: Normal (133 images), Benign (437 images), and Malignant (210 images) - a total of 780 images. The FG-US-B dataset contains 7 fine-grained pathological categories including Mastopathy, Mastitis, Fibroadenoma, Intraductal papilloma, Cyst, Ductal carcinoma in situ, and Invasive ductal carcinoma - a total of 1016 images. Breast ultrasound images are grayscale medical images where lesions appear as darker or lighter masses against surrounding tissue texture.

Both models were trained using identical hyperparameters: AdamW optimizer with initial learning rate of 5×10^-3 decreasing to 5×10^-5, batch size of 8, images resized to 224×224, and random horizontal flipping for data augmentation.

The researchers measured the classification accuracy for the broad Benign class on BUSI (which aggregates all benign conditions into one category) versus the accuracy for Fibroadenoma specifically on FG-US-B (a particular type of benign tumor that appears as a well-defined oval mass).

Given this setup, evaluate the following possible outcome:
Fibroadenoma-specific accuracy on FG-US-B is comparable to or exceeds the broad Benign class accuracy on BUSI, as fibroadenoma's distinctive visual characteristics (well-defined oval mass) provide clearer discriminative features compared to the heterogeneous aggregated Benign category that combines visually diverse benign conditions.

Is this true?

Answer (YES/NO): YES